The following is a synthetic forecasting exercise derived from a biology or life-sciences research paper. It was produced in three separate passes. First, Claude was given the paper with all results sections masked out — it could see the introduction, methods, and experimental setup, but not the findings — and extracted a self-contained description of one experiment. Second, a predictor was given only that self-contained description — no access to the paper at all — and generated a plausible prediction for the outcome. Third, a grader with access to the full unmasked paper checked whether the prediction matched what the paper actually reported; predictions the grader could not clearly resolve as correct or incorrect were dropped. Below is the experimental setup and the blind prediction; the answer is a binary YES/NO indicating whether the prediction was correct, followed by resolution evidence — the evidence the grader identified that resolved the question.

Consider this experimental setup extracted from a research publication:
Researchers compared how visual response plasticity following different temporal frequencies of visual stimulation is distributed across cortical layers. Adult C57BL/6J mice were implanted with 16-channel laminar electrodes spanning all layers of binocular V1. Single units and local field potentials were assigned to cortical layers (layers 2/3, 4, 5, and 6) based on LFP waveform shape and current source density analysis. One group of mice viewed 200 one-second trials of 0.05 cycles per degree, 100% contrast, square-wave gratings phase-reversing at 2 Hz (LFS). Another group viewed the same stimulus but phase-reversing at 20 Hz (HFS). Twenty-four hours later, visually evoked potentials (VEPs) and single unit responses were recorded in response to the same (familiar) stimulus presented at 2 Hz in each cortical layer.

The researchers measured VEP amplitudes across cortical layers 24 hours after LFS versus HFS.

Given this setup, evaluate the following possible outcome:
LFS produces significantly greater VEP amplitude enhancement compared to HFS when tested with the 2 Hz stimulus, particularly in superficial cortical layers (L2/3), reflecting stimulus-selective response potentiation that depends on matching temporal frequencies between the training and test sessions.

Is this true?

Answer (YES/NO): NO